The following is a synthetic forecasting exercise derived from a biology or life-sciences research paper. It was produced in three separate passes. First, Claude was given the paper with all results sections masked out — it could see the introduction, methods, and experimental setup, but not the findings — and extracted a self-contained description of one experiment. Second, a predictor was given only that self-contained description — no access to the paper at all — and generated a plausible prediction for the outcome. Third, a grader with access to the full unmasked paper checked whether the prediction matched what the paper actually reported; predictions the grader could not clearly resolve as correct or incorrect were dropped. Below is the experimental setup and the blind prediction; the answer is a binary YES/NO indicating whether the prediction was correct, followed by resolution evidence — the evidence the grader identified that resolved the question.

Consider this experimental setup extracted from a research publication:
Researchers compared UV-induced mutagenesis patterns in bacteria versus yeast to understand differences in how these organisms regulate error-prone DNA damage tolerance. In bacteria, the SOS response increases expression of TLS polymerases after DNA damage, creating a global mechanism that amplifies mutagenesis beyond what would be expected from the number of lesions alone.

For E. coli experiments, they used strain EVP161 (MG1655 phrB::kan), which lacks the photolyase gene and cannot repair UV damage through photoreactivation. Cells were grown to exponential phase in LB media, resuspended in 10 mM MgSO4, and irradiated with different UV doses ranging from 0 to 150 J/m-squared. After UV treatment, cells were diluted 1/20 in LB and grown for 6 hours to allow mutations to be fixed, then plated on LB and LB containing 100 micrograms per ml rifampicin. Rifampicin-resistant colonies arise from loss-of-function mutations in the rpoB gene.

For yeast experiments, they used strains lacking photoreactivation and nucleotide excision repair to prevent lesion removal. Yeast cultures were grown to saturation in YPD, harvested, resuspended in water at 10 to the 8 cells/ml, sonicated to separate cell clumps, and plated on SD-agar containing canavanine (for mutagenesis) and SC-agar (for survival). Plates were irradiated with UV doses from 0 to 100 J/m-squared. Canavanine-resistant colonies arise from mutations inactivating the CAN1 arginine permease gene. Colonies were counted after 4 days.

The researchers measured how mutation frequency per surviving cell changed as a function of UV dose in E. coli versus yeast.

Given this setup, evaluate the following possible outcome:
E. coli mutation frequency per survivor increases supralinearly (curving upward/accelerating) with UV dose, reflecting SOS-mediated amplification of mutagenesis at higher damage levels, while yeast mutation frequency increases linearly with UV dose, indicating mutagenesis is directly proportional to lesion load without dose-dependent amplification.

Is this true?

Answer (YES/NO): YES